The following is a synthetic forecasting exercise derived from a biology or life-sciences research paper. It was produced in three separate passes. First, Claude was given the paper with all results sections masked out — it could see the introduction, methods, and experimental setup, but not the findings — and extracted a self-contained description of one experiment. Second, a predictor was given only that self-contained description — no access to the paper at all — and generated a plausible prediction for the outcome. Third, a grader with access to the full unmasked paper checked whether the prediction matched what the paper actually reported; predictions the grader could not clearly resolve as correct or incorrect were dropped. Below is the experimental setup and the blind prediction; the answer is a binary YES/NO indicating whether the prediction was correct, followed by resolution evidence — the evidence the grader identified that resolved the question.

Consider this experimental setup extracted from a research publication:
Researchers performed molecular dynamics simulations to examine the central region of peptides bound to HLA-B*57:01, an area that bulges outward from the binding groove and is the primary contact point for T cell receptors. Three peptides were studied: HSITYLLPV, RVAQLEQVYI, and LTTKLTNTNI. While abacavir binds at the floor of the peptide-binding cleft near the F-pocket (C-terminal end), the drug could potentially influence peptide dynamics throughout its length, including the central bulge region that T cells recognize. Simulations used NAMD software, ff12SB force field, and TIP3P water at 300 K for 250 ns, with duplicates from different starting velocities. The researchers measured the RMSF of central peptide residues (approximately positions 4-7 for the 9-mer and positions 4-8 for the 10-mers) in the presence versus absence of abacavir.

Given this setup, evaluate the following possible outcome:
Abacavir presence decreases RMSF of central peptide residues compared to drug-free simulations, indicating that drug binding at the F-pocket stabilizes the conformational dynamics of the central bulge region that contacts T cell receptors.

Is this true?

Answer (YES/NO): YES